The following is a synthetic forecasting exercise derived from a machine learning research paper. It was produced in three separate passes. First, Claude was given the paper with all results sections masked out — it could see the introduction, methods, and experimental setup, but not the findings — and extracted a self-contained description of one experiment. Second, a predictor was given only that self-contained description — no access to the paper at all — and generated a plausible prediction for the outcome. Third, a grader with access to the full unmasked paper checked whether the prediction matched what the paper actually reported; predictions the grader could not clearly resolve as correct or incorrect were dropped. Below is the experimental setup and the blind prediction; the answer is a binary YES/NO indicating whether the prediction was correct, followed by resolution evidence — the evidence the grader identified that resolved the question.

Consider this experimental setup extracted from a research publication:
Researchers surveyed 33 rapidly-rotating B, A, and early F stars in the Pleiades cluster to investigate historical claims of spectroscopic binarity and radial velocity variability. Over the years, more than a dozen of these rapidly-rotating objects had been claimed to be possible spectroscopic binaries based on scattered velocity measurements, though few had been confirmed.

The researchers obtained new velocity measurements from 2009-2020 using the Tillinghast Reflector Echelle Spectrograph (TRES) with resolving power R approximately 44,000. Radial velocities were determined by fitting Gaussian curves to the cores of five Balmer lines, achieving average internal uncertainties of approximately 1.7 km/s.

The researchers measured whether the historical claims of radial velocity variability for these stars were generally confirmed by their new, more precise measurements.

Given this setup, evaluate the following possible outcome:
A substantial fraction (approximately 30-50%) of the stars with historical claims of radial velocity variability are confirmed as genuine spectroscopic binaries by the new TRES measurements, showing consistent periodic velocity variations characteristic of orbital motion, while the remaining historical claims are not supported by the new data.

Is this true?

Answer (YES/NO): NO